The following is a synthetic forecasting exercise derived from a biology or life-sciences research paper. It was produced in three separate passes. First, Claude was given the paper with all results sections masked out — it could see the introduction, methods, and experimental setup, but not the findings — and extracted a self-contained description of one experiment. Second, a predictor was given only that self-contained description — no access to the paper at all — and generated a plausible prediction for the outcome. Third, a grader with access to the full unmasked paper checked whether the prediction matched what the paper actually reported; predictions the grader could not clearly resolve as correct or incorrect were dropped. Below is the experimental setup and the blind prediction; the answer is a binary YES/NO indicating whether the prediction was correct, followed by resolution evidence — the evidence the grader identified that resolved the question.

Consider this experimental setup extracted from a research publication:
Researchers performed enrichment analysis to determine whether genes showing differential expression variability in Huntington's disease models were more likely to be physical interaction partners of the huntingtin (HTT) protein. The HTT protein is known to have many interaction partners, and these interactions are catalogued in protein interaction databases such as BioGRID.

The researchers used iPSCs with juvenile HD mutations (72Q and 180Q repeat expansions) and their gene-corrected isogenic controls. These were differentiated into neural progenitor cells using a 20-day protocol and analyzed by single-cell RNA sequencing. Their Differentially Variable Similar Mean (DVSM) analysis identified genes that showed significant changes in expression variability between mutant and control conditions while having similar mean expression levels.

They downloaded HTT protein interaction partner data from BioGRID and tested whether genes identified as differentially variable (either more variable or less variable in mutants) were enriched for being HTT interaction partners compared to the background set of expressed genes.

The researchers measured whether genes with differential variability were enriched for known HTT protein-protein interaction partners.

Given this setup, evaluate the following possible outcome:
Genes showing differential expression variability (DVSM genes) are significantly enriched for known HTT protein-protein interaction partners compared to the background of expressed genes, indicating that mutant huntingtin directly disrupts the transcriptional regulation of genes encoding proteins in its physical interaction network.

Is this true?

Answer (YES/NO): YES